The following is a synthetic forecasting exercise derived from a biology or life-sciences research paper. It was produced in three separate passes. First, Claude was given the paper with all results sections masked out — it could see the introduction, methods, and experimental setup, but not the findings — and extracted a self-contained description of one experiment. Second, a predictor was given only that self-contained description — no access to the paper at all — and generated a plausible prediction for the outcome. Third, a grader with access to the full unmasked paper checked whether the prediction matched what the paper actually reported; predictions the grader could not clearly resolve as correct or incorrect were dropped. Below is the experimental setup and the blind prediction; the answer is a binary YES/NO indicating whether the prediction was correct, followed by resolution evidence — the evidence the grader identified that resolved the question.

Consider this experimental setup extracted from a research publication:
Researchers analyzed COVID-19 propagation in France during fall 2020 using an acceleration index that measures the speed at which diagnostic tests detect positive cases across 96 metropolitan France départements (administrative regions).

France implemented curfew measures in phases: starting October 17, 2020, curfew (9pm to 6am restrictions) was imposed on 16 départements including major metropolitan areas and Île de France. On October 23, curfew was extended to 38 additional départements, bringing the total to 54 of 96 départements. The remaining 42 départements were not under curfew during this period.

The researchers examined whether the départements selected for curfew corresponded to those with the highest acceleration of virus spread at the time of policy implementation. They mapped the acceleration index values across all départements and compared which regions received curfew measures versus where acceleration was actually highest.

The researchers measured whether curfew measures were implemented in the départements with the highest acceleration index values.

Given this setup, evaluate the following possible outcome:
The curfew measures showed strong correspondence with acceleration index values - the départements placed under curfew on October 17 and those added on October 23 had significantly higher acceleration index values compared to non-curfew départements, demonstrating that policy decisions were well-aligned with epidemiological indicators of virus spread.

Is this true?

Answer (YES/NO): NO